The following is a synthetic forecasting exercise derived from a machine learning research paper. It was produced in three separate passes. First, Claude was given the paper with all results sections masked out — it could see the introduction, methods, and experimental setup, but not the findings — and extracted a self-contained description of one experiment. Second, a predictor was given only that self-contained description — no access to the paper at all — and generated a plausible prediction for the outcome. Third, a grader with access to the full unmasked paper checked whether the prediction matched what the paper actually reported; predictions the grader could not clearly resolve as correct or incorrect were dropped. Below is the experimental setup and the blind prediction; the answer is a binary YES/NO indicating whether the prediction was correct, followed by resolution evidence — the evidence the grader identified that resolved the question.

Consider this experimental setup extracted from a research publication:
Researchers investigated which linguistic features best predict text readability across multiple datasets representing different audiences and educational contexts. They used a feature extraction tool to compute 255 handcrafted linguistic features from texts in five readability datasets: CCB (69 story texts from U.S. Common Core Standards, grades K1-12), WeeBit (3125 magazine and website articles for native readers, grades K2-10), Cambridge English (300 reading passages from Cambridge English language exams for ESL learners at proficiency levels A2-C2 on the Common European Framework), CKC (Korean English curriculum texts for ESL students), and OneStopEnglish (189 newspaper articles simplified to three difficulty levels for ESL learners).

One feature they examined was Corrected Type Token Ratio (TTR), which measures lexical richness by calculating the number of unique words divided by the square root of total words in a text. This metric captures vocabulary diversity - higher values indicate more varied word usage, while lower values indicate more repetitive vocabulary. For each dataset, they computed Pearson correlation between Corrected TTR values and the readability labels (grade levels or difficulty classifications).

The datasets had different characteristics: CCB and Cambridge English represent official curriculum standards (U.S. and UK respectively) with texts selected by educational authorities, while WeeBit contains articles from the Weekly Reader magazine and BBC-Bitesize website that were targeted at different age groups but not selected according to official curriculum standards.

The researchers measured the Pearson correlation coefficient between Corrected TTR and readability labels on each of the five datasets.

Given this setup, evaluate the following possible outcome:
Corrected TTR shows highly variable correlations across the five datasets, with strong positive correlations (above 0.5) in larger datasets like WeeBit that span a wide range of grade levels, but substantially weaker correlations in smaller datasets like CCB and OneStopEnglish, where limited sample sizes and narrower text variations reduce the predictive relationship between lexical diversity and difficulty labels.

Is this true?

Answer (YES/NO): NO